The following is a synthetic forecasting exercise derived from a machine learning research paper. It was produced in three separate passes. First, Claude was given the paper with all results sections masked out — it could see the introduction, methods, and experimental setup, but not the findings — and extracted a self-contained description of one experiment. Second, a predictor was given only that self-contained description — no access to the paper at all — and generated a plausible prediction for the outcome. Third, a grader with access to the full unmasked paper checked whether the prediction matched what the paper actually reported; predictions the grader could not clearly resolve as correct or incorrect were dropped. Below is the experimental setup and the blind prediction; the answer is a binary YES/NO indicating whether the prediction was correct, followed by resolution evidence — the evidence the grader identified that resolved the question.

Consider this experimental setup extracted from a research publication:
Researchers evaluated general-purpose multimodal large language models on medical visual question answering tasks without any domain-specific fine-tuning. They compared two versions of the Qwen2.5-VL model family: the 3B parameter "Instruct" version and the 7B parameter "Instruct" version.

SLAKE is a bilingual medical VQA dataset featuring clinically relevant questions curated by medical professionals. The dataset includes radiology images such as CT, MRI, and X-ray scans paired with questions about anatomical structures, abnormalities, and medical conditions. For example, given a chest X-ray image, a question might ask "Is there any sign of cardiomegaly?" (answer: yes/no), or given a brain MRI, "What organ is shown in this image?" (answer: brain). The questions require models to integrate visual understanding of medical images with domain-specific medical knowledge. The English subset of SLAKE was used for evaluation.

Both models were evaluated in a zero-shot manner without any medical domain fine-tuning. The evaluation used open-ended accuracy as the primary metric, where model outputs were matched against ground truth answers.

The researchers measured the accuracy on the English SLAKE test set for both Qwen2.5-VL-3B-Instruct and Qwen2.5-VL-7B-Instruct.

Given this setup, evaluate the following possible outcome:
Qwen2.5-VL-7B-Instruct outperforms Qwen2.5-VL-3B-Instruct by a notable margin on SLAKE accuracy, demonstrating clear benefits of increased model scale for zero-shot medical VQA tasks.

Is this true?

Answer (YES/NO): NO